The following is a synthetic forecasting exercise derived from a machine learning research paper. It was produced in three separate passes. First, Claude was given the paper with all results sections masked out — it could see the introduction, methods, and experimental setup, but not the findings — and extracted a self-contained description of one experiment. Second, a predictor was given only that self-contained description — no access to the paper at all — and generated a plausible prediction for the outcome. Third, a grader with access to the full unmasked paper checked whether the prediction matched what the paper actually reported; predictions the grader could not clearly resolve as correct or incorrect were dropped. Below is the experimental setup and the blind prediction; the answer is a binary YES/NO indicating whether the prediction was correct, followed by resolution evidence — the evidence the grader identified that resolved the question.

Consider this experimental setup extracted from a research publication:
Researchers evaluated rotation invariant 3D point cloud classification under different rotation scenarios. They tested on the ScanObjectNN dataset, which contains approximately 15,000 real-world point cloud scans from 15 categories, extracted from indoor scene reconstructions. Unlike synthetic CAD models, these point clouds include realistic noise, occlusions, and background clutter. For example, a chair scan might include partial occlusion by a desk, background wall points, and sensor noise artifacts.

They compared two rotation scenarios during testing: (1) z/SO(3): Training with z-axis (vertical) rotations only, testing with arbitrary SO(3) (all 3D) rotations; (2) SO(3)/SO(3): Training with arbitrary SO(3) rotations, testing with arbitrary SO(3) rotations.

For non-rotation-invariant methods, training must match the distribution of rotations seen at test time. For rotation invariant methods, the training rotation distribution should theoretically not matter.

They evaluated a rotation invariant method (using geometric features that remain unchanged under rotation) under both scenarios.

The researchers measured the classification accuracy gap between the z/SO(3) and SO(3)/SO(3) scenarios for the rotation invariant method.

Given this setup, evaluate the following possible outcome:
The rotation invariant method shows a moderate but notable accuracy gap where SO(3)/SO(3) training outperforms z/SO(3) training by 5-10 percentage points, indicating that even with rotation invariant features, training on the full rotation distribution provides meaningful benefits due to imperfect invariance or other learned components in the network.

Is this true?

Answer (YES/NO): NO